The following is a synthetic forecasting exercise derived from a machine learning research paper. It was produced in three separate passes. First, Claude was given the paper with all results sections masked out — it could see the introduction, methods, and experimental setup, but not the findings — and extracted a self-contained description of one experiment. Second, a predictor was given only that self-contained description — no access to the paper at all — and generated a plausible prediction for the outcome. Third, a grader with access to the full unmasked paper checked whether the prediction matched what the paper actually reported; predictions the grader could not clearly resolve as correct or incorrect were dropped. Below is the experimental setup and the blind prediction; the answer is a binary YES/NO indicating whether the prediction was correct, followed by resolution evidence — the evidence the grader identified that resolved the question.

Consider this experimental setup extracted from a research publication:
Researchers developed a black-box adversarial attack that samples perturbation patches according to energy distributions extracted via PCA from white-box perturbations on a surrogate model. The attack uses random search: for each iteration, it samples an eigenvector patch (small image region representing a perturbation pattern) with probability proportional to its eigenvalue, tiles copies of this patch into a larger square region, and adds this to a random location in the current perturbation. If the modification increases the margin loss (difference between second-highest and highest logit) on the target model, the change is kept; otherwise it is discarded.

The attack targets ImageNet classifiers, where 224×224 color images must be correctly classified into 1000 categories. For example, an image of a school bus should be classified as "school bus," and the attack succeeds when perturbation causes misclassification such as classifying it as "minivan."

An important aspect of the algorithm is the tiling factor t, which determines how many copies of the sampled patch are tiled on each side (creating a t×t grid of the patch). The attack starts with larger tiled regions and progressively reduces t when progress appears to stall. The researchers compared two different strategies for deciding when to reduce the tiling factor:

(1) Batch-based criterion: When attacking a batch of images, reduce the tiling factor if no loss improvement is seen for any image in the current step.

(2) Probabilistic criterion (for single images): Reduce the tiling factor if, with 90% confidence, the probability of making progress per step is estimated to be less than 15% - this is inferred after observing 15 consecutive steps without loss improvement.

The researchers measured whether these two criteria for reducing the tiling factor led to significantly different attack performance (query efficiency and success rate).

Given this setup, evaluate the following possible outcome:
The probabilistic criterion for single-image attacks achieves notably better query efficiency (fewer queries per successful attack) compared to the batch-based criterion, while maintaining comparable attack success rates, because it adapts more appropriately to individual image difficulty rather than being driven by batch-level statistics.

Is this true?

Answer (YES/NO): NO